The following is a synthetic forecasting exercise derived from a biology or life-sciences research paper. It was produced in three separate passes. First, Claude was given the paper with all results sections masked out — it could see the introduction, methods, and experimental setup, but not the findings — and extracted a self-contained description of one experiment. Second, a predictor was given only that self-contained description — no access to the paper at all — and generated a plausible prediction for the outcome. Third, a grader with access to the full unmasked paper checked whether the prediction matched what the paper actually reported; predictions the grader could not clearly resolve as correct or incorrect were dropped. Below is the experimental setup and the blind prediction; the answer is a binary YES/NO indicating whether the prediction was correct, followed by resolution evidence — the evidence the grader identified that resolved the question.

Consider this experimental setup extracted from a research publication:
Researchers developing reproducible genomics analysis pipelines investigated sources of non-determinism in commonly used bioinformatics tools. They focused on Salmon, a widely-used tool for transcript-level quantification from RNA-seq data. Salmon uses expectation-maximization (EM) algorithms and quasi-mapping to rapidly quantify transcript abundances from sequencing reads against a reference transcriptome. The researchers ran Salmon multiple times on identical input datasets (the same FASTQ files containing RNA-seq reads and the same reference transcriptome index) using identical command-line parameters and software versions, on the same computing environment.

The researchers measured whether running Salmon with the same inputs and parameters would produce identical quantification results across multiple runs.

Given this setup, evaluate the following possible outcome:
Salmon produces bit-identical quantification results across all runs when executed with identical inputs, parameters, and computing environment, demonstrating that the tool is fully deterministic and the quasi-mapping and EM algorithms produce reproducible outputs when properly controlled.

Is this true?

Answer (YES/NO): NO